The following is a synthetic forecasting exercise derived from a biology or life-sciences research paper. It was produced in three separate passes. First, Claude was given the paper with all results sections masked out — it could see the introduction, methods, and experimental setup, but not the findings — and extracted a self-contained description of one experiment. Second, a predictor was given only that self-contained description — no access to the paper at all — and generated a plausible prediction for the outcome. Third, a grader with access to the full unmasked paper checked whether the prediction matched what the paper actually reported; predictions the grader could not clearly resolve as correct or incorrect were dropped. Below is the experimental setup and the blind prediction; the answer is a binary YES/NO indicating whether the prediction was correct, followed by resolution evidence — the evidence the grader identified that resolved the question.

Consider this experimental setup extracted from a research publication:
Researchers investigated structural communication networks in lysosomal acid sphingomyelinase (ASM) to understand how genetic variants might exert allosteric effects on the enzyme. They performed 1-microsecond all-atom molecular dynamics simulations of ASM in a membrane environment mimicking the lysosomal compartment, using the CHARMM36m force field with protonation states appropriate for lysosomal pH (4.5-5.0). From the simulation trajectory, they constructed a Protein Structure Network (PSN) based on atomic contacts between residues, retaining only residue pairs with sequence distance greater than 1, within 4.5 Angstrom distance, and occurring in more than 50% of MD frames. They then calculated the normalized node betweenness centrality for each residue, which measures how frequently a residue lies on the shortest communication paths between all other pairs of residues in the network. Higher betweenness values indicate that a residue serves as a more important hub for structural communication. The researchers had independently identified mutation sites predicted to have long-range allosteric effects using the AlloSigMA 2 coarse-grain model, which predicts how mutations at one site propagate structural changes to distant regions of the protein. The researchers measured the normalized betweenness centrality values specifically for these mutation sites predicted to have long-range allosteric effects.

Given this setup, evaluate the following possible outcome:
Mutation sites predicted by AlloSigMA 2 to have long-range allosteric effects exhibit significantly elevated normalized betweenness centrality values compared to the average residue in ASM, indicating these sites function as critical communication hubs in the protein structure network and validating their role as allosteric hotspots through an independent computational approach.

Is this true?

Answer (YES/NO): NO